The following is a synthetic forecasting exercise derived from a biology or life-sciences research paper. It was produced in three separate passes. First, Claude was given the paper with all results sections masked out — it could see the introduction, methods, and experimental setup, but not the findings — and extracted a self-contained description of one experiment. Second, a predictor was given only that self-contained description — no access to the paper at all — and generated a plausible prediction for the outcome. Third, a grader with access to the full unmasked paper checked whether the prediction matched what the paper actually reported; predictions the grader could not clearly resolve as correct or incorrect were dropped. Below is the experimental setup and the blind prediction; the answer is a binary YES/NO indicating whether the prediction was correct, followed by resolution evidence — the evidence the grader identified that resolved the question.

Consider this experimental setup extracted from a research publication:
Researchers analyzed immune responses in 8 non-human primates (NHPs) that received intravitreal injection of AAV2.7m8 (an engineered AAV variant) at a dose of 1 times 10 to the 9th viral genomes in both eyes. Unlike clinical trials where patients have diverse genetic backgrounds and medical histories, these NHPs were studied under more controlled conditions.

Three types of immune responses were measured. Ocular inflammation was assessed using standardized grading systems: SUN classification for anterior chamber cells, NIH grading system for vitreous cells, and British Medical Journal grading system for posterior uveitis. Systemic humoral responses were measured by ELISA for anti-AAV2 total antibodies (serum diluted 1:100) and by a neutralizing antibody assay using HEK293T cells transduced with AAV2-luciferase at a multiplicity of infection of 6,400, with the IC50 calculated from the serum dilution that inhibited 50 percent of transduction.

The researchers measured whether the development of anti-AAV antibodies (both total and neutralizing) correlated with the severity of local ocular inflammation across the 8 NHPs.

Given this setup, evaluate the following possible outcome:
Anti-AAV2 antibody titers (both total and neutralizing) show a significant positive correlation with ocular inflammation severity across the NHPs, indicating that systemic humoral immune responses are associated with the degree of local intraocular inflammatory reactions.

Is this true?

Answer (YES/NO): NO